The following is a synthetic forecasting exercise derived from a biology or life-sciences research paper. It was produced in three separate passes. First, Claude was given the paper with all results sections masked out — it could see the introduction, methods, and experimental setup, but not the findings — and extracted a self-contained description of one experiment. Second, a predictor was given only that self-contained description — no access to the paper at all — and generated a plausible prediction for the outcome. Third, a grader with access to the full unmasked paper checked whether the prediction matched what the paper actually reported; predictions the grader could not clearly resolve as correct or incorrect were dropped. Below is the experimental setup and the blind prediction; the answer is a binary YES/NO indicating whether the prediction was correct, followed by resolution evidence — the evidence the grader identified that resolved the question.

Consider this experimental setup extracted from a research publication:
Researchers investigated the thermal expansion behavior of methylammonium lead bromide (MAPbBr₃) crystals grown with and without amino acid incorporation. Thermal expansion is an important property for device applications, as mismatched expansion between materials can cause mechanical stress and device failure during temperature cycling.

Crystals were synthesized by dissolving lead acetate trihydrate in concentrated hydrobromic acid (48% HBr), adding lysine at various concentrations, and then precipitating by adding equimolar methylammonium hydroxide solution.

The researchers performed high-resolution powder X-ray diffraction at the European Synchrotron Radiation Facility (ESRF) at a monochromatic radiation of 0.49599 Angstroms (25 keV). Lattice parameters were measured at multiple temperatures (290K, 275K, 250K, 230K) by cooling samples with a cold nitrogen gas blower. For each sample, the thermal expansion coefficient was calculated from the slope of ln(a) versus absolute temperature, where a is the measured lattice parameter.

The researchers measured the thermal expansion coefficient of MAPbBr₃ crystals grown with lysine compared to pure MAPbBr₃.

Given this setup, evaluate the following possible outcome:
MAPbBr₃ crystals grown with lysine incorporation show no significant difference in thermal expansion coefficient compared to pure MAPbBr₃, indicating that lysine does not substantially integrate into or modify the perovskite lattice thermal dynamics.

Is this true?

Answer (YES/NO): NO